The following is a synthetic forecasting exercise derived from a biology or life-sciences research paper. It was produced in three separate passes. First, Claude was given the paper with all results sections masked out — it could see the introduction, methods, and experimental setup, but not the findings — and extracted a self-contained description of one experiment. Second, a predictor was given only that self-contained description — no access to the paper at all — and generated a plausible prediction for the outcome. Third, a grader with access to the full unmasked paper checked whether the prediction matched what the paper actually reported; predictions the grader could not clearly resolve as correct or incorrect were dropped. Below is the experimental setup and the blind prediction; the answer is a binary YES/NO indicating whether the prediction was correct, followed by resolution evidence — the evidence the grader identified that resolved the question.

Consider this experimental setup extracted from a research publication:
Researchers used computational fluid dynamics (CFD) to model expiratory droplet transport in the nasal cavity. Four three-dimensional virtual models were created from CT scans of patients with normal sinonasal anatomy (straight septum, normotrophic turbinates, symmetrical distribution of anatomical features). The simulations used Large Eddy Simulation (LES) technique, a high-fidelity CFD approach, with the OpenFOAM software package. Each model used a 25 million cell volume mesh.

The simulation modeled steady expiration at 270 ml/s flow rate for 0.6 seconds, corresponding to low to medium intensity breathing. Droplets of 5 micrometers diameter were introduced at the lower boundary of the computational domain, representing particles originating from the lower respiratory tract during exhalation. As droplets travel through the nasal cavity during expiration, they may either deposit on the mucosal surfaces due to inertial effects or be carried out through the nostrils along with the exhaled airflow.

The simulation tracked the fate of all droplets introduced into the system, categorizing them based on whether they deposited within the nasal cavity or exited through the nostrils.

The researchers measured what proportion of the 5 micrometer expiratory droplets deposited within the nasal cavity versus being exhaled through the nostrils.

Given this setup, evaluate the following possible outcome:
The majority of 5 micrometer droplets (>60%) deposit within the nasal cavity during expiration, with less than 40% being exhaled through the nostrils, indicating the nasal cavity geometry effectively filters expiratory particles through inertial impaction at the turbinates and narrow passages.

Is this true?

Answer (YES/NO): NO